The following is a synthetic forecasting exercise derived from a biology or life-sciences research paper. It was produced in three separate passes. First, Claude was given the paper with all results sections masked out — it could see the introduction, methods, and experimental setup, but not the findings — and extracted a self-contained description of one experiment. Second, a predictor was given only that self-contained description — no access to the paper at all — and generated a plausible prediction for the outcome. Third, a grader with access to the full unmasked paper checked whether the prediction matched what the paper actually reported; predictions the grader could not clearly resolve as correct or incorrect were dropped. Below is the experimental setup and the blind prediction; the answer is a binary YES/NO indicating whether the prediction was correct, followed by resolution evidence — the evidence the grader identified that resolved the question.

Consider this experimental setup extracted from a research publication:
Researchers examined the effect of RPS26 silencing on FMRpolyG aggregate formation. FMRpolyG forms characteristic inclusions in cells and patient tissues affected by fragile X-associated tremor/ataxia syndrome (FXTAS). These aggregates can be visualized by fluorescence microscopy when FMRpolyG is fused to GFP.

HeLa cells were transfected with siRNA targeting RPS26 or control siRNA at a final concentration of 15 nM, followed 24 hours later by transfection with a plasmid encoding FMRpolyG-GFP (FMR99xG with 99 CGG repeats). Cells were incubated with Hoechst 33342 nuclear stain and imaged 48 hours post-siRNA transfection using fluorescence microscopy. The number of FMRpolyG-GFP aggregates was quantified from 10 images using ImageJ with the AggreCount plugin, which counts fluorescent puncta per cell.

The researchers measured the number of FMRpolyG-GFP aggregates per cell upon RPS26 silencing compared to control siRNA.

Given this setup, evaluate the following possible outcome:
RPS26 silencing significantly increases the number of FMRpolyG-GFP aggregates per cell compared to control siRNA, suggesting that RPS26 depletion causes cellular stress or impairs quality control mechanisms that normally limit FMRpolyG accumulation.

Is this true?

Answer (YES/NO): NO